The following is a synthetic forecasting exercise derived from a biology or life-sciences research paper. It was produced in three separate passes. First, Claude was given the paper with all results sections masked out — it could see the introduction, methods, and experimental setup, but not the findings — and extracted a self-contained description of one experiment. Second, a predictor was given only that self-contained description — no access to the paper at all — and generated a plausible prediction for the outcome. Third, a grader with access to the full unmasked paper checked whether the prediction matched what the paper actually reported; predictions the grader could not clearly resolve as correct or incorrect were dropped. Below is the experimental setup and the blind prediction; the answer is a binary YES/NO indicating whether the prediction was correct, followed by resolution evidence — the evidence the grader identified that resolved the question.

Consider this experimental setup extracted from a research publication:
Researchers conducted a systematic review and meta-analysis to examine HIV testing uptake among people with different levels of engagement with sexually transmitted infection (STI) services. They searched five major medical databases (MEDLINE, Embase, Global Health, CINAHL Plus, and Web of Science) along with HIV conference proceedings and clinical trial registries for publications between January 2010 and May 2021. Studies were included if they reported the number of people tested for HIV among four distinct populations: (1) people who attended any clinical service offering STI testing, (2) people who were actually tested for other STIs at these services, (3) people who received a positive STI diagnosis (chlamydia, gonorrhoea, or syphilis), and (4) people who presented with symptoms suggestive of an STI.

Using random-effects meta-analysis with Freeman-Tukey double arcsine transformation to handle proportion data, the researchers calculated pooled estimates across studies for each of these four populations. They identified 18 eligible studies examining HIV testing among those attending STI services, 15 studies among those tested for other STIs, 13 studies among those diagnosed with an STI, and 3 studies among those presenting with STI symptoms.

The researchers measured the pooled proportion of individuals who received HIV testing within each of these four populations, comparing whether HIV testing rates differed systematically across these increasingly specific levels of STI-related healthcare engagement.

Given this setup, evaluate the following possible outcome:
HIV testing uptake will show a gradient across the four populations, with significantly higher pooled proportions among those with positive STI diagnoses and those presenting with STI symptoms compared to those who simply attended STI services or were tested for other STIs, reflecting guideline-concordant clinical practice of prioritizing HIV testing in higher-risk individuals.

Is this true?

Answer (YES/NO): NO